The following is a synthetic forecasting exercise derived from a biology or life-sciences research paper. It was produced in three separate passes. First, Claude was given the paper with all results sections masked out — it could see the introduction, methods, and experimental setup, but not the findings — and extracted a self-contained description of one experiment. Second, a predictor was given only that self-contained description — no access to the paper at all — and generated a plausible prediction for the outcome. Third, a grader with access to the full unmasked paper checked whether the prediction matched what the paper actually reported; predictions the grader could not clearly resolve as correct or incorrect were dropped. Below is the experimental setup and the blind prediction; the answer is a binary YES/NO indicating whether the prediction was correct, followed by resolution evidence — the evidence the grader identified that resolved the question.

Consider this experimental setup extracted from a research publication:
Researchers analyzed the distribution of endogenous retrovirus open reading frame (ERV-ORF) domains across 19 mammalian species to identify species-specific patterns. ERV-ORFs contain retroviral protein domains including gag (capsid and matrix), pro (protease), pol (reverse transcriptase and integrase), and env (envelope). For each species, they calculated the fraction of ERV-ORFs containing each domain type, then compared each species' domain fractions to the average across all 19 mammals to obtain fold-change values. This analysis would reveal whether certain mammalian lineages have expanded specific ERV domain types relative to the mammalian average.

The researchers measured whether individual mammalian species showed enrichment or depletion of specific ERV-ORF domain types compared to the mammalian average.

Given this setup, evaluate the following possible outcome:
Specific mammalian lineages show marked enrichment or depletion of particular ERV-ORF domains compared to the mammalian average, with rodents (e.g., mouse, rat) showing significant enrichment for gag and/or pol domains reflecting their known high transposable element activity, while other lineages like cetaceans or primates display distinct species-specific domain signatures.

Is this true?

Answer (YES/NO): NO